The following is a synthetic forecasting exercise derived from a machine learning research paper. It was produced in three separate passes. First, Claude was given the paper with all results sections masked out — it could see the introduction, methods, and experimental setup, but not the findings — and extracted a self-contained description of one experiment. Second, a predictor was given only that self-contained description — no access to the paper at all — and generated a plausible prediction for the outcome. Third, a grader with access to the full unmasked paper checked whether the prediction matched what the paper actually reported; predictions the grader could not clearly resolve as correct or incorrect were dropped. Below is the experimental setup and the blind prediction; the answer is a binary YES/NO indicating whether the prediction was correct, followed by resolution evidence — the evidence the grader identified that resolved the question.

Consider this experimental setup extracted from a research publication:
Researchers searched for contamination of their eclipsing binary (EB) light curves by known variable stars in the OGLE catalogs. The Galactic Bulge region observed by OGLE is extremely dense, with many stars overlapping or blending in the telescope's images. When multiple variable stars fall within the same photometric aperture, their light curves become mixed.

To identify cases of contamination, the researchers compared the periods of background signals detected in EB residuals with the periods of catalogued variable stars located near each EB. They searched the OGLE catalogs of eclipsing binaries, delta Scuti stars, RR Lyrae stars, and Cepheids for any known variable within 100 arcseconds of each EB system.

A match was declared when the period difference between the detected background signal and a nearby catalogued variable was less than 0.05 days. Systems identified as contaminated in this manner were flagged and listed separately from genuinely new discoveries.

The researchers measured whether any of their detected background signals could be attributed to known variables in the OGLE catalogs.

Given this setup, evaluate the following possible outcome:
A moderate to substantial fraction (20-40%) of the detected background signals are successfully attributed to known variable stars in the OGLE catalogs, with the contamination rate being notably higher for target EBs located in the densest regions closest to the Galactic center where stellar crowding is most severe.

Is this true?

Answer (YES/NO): NO